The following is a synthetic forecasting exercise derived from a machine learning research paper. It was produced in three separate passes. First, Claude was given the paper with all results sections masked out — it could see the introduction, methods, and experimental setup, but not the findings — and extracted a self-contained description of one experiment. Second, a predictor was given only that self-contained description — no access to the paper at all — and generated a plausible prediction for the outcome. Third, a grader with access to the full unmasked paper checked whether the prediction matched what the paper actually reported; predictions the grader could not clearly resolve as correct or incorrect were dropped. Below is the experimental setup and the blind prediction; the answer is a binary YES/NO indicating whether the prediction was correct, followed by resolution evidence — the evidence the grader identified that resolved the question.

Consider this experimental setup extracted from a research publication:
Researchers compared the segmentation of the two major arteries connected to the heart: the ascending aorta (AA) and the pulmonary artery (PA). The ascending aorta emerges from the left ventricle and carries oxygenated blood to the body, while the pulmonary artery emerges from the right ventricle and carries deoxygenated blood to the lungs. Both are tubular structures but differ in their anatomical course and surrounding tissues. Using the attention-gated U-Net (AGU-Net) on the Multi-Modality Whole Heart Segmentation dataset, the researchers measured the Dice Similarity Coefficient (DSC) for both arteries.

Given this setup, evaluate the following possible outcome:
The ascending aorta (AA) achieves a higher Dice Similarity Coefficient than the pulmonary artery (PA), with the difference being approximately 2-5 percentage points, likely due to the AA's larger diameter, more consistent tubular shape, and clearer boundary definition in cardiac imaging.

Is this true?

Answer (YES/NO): NO